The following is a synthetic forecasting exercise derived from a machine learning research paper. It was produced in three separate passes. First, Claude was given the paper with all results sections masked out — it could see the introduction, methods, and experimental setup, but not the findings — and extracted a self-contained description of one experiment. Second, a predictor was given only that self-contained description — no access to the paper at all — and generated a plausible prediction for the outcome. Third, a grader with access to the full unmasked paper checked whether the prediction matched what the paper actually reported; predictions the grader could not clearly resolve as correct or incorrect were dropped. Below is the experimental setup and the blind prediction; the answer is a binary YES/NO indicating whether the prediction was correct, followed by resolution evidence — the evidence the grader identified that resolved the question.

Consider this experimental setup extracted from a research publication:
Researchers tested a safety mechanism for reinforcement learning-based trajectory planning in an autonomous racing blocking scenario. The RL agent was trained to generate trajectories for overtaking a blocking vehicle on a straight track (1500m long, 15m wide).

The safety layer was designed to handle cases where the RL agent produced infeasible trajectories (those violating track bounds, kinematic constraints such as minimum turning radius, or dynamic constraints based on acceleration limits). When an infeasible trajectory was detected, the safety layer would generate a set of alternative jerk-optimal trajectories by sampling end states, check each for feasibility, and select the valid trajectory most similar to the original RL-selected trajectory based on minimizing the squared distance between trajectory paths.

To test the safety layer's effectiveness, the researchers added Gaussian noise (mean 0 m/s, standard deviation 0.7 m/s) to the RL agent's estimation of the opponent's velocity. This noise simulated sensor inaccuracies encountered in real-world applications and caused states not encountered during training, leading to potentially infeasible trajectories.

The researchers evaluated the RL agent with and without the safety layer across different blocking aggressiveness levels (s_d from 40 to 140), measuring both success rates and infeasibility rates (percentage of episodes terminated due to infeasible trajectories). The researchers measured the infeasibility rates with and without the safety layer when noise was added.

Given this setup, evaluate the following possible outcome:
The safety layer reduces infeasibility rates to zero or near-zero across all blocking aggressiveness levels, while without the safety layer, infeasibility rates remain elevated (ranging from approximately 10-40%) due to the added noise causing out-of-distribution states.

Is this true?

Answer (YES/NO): NO